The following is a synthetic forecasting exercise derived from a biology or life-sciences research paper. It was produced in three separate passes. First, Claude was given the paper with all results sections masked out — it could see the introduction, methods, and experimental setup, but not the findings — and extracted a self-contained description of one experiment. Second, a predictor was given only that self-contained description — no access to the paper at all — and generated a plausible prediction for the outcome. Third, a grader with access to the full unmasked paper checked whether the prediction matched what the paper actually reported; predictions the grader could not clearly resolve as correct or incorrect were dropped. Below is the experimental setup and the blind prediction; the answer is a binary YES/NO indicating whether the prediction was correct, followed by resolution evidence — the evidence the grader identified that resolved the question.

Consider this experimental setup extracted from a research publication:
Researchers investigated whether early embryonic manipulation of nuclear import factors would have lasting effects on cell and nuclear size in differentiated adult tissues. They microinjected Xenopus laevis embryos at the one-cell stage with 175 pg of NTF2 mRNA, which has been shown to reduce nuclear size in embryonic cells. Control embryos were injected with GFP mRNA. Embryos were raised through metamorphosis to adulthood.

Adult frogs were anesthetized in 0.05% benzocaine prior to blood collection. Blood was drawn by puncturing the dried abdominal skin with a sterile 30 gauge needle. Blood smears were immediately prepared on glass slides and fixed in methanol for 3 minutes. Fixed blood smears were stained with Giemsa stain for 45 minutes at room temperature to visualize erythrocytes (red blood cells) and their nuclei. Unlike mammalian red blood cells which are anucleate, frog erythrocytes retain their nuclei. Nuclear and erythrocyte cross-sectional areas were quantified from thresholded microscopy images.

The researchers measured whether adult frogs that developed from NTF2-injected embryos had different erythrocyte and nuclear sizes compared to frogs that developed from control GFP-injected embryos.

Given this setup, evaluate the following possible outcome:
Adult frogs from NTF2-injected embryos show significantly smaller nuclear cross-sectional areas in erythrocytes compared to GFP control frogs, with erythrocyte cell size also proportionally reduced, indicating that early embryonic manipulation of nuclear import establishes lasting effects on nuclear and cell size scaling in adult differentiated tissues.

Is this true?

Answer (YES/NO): NO